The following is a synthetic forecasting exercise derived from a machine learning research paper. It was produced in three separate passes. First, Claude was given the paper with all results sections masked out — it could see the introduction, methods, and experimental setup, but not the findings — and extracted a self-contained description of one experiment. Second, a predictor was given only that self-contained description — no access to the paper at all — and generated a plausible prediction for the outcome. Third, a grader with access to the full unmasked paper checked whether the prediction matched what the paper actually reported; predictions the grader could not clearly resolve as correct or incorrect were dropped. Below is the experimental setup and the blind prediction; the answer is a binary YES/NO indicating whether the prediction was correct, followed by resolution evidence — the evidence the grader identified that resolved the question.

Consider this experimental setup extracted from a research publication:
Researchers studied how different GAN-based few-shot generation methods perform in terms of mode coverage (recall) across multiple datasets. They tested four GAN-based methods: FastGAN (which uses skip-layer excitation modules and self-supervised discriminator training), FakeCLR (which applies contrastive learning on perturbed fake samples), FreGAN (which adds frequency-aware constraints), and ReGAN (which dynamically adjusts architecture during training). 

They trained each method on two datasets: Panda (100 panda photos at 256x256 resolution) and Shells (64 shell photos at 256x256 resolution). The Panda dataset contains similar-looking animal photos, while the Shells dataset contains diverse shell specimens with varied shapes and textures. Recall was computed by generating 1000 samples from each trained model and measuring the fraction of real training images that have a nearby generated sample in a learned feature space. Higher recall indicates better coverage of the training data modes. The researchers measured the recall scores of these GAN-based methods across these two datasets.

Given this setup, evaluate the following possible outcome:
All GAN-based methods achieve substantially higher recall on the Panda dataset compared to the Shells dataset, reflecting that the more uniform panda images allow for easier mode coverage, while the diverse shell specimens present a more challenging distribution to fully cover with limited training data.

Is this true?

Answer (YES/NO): NO